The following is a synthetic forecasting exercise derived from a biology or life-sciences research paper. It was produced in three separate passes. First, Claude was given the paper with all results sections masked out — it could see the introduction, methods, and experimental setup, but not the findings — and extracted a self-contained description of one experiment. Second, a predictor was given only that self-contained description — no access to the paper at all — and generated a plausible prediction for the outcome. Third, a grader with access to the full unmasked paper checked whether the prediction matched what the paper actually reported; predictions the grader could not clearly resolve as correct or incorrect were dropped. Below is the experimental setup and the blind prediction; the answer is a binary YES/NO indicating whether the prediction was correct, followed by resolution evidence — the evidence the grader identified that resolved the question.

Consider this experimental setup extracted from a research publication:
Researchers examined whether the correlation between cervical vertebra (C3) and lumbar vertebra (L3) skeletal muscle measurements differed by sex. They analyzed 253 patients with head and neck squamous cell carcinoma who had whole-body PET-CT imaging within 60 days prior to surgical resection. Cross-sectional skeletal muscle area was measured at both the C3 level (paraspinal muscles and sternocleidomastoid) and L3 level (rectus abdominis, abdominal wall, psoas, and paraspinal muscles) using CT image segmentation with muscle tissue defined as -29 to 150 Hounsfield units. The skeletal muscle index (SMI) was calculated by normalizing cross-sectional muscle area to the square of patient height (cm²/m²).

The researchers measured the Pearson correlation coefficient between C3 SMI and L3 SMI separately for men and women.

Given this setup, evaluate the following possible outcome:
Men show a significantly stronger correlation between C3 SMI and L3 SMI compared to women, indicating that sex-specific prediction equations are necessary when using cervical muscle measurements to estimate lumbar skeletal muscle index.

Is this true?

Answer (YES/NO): NO